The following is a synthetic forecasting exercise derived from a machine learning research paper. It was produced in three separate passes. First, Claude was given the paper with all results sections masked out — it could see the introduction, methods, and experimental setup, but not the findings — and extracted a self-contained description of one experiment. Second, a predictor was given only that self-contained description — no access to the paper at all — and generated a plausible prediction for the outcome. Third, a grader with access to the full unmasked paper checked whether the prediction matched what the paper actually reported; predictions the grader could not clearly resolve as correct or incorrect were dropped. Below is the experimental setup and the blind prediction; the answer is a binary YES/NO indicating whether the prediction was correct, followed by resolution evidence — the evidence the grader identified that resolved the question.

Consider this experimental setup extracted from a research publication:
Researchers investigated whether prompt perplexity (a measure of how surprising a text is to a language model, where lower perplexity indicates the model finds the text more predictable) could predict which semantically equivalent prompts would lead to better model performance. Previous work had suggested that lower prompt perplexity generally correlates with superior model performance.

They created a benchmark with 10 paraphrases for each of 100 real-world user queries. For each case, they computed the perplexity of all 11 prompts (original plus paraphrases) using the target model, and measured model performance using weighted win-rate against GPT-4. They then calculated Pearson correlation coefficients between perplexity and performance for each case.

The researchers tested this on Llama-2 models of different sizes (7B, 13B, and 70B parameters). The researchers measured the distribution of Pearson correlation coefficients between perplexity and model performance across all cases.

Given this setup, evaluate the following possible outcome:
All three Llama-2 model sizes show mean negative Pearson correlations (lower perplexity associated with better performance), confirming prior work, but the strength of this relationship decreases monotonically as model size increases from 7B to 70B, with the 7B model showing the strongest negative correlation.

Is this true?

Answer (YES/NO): NO